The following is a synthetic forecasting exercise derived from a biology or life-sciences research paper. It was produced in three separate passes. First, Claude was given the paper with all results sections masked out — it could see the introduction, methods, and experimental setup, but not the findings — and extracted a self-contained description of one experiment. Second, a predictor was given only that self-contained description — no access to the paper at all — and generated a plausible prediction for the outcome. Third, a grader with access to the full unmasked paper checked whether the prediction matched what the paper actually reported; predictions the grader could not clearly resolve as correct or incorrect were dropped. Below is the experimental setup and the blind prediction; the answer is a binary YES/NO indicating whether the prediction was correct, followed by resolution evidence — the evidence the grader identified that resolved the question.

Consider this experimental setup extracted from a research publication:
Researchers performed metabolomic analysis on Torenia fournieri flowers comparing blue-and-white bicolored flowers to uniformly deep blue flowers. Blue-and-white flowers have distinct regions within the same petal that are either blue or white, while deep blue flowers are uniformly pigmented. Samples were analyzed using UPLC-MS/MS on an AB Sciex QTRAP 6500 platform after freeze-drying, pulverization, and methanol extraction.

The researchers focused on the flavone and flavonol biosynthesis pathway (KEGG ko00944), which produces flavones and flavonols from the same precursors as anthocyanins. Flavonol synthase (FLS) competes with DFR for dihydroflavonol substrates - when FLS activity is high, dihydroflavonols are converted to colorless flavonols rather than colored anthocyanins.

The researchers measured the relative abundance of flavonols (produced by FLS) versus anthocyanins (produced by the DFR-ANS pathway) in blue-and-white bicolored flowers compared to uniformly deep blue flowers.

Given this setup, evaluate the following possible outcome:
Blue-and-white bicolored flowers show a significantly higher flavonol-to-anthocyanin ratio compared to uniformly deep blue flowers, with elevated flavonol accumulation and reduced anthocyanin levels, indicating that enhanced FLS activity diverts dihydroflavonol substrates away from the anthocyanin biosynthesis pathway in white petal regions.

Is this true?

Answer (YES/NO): NO